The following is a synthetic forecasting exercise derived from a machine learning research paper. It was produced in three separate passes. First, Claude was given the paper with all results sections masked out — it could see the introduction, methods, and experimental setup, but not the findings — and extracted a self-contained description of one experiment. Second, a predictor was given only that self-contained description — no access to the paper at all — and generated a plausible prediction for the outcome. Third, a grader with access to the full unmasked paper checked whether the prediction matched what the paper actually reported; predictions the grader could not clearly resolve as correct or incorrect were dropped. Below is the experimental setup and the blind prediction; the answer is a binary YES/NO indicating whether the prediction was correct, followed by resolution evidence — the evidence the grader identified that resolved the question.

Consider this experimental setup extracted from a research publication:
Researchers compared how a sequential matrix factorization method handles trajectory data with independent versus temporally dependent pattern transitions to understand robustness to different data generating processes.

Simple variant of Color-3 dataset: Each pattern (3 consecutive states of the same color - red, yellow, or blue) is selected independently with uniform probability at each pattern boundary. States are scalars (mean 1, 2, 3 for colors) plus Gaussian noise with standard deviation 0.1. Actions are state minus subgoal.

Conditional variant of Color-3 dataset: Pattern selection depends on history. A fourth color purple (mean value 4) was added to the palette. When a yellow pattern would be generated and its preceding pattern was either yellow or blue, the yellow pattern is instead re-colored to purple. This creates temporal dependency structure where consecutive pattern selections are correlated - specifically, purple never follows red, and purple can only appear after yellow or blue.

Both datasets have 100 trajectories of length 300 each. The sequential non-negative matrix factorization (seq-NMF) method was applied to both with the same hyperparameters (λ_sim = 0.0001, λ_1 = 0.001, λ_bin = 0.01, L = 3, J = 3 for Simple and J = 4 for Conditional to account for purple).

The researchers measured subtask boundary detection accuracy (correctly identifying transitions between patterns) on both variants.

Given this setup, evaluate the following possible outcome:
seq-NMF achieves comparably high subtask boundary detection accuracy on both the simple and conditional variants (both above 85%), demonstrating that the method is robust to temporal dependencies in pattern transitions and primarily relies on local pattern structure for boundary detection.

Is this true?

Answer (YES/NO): YES